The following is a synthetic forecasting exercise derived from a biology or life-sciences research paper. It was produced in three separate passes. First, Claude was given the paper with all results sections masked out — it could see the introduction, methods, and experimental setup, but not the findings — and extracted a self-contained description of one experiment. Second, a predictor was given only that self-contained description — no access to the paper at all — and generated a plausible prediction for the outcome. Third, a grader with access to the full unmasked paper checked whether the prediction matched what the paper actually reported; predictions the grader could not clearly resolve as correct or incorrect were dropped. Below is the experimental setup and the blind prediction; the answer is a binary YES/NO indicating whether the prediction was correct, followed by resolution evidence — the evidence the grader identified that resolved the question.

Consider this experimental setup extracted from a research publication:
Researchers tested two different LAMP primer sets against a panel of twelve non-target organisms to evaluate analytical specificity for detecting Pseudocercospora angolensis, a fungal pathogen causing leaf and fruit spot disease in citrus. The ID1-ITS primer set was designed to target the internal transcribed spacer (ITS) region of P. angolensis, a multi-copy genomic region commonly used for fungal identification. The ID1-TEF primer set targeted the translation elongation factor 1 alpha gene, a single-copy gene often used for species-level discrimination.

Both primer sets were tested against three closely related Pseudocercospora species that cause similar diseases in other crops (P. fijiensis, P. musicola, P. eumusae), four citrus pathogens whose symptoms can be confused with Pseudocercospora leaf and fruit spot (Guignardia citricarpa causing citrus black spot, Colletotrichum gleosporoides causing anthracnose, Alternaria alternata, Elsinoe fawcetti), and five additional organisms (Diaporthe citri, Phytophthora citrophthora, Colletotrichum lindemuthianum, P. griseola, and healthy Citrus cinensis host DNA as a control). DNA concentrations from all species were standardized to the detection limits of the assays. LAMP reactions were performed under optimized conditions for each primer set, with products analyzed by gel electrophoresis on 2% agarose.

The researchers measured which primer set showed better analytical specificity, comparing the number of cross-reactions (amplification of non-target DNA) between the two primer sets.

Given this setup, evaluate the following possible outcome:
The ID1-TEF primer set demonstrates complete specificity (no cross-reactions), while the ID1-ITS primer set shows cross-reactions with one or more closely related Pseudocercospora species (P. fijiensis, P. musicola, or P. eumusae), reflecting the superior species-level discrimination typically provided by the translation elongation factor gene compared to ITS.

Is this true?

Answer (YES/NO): NO